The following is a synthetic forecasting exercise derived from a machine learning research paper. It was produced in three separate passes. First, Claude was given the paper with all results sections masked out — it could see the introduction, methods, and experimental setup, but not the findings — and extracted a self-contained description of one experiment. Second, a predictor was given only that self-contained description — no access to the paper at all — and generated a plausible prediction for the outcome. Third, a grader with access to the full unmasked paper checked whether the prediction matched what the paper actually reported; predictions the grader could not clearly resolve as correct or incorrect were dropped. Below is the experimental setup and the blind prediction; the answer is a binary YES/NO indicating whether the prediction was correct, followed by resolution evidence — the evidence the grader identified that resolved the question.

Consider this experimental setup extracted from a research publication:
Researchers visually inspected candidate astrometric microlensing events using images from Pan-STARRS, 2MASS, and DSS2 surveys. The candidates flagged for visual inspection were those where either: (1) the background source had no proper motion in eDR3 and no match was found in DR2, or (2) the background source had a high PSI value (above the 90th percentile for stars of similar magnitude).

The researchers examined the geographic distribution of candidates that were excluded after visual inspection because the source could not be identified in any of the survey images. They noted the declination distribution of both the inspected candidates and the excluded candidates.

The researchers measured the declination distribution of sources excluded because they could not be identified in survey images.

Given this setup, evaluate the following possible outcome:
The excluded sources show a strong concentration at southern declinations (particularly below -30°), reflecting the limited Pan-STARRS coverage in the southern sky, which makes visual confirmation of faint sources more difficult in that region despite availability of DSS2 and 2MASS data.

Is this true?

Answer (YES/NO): YES